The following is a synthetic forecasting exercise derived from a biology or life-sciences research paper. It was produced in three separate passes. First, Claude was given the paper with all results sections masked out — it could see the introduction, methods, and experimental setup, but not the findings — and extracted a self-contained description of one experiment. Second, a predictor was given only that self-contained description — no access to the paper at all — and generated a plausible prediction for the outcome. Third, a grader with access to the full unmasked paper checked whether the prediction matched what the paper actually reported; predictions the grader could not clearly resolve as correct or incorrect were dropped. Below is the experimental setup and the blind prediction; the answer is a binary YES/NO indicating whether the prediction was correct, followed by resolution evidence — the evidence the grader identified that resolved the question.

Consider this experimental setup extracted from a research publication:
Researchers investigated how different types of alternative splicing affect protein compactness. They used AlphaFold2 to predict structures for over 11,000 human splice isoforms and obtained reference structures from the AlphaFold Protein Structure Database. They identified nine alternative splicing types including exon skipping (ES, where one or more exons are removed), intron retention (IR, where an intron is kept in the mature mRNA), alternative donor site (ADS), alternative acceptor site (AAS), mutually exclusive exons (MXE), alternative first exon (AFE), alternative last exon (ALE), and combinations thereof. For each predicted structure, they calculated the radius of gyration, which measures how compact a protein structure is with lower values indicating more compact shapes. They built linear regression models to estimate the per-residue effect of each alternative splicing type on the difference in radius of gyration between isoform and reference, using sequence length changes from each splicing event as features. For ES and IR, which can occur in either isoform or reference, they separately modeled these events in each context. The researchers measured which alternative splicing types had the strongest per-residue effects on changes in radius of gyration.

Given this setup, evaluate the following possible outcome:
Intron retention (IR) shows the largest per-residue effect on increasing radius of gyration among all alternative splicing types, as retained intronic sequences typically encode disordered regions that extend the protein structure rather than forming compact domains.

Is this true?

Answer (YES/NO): NO